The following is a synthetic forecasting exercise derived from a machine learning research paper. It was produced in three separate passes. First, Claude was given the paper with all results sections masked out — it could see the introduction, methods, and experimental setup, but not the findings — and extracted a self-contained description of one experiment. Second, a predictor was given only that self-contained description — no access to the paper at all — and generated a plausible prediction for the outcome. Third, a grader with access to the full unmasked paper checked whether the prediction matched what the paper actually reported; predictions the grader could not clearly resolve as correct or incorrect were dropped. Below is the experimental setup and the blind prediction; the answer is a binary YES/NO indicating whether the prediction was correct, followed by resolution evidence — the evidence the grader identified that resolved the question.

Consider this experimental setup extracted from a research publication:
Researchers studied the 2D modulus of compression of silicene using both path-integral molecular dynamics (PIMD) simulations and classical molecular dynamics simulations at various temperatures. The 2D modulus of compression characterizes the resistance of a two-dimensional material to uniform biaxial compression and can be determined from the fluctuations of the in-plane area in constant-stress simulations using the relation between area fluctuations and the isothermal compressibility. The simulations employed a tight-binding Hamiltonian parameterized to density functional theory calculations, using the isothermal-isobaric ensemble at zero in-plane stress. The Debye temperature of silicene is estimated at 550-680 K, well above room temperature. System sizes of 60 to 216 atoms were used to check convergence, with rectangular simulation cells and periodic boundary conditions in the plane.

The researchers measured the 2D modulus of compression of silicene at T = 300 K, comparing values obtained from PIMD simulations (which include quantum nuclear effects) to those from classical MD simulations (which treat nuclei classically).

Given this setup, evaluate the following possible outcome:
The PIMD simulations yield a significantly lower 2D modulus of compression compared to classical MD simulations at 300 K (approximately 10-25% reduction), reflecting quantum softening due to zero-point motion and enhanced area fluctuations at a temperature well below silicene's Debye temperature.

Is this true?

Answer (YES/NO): NO